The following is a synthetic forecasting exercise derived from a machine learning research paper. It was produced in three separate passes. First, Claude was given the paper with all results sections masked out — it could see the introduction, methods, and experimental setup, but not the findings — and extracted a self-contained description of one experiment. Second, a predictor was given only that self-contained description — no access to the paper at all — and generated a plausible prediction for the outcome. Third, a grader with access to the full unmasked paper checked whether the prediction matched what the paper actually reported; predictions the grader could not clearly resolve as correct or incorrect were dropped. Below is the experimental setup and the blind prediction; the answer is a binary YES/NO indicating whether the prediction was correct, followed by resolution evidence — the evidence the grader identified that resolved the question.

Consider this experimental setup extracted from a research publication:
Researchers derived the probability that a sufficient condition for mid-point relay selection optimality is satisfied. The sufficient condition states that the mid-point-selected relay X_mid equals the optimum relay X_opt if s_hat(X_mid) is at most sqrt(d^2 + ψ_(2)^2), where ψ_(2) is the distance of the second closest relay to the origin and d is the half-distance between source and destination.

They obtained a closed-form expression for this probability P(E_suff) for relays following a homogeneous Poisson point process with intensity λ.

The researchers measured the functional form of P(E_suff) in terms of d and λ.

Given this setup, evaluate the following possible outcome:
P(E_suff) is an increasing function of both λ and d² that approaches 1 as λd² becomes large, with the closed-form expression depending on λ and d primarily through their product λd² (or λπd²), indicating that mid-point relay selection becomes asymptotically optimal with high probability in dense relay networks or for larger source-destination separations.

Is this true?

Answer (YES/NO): NO